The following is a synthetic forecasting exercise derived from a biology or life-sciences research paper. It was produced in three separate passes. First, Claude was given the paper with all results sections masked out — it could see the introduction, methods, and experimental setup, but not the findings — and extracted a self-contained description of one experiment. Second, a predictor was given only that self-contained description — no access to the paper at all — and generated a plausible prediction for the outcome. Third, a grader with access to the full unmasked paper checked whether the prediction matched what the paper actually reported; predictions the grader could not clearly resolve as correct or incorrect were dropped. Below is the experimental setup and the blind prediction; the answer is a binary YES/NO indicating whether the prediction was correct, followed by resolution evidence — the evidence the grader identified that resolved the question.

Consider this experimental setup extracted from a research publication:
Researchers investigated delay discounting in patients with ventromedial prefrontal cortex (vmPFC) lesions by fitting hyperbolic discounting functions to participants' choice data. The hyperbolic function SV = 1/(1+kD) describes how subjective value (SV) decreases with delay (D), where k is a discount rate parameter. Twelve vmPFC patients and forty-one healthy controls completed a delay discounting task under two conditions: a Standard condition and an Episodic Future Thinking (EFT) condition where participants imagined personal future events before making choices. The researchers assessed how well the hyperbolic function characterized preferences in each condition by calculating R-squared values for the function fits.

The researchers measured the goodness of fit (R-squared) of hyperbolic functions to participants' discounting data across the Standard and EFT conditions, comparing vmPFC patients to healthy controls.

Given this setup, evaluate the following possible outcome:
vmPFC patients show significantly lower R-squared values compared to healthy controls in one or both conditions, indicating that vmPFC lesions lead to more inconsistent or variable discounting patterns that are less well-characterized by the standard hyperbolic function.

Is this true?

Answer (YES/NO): NO